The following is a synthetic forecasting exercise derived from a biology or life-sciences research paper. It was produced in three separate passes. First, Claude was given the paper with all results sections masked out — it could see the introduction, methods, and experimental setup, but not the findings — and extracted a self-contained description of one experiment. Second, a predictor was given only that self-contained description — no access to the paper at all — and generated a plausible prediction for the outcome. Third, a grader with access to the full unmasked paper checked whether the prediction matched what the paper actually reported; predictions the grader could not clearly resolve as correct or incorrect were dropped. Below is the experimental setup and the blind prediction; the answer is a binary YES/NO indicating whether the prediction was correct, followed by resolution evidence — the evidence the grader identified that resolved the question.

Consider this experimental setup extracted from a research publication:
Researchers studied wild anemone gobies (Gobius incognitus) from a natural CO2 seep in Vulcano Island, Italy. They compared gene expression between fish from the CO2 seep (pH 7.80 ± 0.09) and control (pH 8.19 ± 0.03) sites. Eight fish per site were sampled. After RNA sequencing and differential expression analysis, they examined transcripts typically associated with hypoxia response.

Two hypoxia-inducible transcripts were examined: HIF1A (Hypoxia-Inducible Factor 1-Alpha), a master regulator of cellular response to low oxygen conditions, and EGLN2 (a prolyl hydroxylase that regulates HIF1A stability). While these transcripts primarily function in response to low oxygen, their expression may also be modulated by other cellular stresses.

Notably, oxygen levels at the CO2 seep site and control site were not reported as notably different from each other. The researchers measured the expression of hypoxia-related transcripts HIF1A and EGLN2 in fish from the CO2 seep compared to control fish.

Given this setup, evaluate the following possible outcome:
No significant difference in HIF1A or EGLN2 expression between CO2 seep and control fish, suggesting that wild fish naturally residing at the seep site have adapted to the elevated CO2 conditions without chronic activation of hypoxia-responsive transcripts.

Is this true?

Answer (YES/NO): NO